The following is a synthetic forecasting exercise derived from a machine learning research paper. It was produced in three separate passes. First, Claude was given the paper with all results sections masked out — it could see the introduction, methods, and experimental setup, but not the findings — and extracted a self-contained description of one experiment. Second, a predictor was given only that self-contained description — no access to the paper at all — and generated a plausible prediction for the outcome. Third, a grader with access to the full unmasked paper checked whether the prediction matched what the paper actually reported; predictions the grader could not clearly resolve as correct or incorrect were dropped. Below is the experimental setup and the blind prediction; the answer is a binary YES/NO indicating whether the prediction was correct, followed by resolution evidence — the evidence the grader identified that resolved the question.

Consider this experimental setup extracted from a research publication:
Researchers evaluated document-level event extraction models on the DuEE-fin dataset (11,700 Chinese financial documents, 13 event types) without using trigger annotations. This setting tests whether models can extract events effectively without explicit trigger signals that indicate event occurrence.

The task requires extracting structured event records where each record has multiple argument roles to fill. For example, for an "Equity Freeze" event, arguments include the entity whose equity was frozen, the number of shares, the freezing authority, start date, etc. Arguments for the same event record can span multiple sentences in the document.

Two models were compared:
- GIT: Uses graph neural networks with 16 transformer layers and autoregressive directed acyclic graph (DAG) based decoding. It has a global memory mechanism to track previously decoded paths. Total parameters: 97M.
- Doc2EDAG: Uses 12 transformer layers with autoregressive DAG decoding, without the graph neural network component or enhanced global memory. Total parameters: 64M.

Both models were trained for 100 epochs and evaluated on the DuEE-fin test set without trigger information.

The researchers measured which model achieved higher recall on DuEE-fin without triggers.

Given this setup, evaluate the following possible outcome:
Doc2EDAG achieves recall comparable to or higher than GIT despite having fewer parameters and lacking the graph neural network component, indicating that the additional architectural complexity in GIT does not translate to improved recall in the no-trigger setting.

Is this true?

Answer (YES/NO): YES